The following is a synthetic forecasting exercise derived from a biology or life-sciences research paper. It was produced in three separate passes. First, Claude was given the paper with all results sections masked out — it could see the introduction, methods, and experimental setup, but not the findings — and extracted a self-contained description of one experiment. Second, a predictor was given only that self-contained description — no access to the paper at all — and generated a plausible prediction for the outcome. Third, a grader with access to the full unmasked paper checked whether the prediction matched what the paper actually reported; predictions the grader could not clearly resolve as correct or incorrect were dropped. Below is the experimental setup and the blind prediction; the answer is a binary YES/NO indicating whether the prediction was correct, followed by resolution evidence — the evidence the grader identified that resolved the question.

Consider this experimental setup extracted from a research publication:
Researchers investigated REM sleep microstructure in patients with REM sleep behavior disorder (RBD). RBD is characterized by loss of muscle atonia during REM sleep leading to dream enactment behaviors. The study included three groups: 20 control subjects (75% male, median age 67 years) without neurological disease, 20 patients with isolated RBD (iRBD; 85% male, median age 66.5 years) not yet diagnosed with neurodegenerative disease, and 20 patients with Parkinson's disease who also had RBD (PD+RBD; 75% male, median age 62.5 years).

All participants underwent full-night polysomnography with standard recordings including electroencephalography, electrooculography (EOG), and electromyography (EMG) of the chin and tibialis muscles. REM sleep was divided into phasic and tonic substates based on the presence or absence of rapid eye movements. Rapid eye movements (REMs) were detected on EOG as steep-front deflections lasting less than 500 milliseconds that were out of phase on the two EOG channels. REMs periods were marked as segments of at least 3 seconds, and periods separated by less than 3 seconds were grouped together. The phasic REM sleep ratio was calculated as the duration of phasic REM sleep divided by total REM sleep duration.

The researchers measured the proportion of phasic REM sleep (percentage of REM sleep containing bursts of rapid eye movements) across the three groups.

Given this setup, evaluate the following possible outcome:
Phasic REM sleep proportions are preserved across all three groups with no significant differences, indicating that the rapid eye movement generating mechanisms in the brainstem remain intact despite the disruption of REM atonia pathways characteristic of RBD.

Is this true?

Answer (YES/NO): NO